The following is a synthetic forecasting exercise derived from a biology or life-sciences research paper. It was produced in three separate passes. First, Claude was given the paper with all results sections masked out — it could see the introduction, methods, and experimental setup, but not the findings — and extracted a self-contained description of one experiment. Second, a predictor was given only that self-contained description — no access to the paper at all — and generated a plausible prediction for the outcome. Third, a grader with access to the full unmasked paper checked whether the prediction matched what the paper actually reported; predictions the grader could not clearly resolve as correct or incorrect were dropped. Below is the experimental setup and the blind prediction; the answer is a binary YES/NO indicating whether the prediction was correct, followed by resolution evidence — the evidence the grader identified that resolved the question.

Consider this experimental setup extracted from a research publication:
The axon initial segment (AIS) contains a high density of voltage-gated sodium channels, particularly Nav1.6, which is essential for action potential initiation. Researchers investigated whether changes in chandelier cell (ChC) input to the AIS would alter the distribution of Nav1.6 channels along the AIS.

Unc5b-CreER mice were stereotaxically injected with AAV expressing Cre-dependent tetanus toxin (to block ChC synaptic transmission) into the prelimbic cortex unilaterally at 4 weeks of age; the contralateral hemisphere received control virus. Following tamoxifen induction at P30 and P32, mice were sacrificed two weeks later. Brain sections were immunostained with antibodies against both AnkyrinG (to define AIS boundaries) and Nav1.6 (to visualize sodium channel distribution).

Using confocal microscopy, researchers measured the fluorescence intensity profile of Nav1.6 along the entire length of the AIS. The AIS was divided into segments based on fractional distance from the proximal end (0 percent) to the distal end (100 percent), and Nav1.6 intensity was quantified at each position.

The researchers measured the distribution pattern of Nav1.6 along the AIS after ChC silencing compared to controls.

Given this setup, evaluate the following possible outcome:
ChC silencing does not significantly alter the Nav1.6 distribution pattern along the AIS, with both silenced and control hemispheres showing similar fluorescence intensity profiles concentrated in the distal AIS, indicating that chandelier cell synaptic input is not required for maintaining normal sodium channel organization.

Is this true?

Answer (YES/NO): YES